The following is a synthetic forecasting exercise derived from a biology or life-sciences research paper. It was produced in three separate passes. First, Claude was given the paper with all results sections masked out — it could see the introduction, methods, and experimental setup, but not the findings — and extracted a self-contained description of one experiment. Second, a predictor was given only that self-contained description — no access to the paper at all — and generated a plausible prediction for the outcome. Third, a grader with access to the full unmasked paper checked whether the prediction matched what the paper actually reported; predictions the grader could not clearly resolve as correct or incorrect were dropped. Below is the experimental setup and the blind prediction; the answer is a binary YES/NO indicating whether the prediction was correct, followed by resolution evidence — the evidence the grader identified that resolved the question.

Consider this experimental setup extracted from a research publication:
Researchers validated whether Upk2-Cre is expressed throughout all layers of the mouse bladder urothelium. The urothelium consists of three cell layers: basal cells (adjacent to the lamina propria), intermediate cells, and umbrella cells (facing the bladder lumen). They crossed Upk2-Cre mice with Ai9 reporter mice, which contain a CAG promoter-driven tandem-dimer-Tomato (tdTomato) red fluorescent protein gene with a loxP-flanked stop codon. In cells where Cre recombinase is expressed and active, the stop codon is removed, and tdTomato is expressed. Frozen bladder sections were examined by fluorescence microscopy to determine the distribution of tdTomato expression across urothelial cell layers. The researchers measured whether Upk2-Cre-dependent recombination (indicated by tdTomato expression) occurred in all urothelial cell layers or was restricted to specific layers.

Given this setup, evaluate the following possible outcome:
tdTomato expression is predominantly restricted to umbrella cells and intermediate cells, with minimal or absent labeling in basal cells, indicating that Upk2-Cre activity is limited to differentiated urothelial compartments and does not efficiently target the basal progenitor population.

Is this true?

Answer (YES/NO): NO